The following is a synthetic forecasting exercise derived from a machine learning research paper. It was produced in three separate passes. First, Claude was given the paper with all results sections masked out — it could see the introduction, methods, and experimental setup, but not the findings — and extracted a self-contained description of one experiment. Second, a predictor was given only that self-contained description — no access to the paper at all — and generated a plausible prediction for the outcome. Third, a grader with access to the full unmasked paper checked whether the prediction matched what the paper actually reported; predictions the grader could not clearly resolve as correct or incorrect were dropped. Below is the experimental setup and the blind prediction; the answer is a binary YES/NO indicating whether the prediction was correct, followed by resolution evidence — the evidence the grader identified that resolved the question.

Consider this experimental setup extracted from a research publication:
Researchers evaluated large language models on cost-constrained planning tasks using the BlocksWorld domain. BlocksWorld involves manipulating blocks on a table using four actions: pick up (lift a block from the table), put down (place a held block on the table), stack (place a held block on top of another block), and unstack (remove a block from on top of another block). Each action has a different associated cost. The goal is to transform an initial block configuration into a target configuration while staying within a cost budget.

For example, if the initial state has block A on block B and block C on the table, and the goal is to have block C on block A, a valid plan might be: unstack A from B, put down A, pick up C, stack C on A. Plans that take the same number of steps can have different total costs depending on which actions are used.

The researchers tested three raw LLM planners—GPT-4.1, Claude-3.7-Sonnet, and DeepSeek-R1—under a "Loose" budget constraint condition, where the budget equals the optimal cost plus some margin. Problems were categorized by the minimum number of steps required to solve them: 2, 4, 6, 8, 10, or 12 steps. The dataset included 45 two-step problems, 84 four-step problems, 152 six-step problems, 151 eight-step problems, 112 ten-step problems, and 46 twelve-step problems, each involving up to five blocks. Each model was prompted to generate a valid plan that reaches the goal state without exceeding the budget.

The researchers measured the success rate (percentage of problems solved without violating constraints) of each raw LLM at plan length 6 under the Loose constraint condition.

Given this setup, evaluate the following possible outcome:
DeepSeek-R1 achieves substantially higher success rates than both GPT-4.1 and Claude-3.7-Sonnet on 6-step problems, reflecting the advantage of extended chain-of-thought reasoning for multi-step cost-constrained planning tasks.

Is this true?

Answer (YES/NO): YES